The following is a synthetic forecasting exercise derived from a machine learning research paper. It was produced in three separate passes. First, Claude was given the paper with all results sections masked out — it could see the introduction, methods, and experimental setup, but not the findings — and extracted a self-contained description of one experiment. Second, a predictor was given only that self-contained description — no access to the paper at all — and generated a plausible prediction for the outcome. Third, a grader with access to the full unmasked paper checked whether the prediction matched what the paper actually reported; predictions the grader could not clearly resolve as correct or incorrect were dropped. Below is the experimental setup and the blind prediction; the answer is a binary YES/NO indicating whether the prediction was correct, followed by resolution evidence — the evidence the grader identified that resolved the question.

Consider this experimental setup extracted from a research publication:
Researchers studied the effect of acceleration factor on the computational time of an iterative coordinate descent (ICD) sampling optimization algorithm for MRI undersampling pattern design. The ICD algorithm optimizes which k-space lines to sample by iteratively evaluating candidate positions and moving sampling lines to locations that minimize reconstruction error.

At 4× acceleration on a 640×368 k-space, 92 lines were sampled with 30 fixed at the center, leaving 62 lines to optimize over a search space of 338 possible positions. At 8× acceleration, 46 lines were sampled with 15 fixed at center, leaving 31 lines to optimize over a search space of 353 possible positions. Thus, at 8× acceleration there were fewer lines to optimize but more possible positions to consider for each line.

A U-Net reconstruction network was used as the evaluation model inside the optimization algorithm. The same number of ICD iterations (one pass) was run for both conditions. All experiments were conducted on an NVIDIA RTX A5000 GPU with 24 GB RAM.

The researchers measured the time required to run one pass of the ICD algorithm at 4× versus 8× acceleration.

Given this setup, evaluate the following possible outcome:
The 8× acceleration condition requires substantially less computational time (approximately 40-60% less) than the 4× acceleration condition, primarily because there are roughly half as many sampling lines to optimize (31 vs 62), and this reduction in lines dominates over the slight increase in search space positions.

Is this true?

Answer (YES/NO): YES